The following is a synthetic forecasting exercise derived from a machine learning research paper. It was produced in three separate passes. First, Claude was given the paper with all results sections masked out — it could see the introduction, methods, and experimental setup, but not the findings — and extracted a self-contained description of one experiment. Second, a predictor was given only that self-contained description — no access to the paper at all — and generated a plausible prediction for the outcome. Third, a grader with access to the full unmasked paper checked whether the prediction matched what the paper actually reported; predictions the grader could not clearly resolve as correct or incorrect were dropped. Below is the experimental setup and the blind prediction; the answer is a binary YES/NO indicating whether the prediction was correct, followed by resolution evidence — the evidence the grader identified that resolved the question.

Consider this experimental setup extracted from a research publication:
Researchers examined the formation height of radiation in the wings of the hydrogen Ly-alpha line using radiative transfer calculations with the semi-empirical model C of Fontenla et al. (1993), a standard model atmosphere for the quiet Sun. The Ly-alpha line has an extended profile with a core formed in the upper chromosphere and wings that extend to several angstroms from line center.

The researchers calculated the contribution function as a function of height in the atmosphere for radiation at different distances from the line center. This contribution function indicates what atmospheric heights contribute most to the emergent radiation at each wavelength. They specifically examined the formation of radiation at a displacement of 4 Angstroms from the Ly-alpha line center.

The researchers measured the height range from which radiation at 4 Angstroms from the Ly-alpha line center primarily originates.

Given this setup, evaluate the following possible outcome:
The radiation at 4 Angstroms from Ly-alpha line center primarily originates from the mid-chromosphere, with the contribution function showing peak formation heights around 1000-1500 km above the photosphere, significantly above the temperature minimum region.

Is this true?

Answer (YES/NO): YES